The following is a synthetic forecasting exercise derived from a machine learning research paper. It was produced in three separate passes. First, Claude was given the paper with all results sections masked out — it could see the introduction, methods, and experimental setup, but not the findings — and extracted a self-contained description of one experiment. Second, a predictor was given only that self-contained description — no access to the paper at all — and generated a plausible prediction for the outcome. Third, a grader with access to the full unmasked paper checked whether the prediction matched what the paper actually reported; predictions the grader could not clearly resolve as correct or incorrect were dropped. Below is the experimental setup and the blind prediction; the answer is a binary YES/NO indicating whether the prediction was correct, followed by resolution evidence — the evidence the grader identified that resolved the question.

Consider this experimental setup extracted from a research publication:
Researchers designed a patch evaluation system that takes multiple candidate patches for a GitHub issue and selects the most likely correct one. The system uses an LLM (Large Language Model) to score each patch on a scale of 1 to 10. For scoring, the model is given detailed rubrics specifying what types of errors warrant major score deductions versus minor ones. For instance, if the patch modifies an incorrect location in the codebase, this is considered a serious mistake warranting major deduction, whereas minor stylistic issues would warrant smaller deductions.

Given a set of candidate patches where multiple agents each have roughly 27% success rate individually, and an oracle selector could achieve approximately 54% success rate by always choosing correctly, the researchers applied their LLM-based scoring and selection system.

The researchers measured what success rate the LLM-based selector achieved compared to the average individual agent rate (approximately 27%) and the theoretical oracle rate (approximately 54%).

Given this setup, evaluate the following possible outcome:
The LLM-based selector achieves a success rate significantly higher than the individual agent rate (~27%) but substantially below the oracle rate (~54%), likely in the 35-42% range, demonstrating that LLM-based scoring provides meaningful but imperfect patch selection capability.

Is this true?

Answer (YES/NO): NO